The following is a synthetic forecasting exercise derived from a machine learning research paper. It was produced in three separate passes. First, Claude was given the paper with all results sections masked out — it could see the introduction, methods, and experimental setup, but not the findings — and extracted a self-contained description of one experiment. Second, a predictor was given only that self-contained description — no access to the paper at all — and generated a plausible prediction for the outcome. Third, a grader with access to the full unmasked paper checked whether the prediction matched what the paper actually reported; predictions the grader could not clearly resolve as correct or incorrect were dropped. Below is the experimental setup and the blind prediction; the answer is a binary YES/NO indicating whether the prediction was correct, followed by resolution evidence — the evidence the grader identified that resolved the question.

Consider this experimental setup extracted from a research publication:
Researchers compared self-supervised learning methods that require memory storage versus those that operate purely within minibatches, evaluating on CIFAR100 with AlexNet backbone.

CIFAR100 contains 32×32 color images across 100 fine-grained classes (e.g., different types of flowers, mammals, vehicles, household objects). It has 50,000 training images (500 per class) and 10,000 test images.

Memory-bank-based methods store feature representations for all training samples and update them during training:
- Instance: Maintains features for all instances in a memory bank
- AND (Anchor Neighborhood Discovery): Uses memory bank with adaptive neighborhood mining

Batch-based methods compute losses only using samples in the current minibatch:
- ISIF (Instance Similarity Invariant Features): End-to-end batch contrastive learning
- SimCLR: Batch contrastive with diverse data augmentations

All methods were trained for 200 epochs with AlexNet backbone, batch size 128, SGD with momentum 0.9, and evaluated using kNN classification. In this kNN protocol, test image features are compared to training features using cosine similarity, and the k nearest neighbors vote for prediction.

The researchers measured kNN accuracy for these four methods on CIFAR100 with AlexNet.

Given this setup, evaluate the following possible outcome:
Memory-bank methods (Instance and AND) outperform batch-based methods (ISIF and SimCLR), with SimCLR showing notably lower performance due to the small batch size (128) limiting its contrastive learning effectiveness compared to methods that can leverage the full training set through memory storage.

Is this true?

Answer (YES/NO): NO